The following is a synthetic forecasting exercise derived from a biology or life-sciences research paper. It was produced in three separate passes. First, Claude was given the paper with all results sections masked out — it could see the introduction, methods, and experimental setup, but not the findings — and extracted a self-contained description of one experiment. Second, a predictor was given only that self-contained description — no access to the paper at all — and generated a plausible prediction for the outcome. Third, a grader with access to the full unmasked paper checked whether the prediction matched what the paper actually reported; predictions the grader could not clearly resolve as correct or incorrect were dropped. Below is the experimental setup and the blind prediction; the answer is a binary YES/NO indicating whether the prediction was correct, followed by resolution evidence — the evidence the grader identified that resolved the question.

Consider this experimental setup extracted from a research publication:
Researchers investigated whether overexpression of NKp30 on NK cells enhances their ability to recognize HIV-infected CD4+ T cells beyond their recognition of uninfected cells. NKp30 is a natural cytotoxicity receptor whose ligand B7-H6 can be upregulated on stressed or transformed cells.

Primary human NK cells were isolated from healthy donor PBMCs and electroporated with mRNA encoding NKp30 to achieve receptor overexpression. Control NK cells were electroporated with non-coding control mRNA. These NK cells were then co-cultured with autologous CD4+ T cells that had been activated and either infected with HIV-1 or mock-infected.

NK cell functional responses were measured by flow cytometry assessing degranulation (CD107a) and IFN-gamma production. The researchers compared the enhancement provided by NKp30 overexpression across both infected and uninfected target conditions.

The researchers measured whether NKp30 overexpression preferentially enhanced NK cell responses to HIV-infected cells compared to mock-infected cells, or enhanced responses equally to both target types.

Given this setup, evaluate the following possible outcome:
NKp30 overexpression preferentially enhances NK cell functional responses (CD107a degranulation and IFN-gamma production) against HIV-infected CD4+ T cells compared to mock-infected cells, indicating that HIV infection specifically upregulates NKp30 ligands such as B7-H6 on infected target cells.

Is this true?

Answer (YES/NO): NO